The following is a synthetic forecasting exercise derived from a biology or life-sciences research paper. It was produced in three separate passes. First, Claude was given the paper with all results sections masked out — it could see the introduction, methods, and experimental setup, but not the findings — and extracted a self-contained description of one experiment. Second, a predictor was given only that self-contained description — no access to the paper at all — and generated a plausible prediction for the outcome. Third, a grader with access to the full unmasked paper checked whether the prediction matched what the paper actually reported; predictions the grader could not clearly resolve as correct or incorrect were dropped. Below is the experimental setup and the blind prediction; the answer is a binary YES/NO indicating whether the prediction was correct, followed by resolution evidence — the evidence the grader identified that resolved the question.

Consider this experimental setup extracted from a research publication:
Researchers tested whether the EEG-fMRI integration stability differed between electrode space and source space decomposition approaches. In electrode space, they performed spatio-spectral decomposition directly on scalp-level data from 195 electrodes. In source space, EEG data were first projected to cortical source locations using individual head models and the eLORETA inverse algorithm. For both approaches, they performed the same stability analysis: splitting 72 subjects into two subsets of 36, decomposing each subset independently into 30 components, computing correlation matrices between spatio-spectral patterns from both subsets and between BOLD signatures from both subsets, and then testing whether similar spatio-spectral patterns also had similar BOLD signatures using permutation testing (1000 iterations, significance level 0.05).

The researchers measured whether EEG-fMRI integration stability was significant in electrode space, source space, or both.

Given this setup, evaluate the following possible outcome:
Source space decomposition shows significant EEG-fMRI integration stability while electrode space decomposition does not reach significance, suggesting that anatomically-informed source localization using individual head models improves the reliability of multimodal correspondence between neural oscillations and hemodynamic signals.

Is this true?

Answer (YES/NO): NO